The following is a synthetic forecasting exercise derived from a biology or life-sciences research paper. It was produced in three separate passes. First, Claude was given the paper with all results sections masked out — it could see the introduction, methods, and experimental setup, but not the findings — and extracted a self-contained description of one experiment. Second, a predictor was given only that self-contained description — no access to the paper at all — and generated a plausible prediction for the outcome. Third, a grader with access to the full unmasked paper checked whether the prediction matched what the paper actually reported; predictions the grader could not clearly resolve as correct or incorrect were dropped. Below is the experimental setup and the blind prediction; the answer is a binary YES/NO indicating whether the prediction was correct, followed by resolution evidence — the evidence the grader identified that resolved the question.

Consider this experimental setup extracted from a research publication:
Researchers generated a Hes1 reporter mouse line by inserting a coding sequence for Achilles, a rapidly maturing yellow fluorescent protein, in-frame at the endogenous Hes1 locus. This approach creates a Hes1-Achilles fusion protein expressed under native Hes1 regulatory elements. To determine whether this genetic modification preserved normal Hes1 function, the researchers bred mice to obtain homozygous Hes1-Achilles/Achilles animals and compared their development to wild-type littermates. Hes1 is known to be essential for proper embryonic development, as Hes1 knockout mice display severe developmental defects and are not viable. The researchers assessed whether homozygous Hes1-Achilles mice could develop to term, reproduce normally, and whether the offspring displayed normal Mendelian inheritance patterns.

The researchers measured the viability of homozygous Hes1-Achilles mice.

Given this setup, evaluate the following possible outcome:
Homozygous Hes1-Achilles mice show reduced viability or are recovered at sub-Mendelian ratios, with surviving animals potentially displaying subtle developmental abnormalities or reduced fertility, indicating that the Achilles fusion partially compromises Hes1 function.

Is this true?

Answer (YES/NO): NO